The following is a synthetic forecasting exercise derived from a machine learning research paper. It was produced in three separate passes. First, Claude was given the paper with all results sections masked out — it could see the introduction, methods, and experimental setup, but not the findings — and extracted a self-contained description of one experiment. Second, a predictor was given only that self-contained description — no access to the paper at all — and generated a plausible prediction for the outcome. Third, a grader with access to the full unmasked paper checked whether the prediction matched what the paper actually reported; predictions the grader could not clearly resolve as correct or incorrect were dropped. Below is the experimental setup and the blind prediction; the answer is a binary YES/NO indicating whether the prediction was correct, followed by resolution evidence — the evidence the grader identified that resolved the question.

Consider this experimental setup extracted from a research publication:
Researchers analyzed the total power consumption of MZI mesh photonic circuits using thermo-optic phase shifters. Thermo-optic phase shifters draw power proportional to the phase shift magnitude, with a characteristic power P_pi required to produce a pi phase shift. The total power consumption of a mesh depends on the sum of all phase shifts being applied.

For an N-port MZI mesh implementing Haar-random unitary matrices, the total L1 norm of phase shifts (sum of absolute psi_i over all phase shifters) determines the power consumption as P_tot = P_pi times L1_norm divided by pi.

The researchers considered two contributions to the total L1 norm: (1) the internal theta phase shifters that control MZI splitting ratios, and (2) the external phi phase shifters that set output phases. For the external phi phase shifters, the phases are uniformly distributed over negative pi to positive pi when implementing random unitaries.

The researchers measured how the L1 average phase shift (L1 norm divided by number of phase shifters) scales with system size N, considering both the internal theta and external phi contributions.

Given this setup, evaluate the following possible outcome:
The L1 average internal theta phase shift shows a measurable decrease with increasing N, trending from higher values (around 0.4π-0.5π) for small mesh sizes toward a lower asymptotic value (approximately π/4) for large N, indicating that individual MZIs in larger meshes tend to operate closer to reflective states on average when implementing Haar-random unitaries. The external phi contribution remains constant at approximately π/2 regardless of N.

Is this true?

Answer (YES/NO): NO